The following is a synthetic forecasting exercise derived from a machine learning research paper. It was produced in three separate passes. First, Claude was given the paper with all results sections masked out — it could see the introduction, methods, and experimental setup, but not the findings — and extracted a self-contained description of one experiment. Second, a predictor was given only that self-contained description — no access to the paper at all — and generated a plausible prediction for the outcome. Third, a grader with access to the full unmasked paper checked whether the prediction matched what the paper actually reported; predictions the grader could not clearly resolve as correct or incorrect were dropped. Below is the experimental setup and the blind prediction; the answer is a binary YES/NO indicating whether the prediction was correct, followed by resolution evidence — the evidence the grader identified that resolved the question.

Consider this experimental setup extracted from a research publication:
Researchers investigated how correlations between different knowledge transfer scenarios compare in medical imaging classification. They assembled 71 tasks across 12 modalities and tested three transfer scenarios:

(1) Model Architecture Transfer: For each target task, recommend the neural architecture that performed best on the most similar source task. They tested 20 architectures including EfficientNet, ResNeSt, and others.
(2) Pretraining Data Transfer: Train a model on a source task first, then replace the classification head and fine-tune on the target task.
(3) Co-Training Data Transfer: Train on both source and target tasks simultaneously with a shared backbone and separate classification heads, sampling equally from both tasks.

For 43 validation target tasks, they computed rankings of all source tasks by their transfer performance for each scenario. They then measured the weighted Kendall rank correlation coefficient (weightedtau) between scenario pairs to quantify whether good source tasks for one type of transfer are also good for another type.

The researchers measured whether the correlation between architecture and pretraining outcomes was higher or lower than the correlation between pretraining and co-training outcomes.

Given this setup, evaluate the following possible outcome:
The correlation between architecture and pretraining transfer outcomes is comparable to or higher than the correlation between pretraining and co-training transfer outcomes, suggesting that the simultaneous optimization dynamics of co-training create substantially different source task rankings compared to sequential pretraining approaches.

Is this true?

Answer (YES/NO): YES